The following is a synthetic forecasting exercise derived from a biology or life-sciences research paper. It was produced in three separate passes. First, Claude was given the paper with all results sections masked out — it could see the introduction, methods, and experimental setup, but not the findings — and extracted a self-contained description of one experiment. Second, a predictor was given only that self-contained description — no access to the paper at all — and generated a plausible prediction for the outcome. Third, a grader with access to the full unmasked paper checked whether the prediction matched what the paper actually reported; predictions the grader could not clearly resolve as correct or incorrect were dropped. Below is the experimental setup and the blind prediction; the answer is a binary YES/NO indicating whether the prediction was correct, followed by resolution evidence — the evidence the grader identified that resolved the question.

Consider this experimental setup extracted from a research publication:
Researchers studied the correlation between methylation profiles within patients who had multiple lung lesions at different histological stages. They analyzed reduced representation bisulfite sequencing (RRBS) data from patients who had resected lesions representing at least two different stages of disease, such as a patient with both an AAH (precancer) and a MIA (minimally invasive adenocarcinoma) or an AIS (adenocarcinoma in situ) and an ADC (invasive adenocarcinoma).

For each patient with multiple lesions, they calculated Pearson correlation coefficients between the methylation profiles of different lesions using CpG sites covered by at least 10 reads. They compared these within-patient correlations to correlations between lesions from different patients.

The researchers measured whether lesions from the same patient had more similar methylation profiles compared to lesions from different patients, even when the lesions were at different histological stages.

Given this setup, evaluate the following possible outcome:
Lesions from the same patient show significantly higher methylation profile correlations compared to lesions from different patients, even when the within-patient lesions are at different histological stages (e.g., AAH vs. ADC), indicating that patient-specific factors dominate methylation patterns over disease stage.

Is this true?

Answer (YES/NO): NO